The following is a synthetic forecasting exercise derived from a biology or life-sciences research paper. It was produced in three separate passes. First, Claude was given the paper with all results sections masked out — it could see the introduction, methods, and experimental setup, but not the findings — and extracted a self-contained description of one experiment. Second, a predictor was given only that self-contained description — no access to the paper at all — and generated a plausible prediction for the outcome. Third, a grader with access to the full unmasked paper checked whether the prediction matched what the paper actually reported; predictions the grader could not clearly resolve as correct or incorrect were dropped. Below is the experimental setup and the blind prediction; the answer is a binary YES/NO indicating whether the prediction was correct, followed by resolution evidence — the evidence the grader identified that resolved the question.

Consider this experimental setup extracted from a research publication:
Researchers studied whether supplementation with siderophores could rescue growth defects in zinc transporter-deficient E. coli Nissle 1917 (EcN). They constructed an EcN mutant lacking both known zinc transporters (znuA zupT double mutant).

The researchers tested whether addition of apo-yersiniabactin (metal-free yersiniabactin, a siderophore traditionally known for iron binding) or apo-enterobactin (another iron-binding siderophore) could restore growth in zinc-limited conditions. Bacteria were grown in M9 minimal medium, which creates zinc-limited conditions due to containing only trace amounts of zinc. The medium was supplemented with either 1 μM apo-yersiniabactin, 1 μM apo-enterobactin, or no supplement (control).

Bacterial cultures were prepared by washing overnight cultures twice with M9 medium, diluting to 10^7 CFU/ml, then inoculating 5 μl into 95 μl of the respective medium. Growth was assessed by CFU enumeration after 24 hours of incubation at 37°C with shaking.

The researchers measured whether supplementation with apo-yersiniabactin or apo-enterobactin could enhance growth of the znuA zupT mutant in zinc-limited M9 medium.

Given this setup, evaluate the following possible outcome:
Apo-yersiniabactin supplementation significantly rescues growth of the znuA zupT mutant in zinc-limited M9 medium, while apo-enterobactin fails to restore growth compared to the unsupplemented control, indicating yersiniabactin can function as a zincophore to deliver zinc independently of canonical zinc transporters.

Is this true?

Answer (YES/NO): NO